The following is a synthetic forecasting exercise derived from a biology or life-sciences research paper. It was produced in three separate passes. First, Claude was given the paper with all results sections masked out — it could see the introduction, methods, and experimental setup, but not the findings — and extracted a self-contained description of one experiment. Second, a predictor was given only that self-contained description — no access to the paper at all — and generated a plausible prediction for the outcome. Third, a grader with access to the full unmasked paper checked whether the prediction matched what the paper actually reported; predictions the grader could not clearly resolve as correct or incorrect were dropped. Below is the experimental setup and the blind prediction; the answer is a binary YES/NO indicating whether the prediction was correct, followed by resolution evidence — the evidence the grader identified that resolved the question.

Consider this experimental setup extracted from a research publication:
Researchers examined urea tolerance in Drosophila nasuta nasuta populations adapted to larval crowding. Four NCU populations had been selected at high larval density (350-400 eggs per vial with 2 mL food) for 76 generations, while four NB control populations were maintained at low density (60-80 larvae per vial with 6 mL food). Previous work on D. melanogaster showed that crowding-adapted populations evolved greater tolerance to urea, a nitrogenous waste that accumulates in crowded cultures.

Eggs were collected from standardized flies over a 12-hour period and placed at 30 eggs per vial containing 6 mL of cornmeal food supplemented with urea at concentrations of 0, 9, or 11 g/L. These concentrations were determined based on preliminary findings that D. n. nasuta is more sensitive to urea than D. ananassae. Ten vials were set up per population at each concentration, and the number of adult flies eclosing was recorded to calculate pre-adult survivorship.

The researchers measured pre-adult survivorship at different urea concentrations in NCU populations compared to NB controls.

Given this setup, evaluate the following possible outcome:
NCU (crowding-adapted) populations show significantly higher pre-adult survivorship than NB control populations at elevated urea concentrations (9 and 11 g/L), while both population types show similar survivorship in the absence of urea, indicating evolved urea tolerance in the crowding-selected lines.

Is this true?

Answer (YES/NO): NO